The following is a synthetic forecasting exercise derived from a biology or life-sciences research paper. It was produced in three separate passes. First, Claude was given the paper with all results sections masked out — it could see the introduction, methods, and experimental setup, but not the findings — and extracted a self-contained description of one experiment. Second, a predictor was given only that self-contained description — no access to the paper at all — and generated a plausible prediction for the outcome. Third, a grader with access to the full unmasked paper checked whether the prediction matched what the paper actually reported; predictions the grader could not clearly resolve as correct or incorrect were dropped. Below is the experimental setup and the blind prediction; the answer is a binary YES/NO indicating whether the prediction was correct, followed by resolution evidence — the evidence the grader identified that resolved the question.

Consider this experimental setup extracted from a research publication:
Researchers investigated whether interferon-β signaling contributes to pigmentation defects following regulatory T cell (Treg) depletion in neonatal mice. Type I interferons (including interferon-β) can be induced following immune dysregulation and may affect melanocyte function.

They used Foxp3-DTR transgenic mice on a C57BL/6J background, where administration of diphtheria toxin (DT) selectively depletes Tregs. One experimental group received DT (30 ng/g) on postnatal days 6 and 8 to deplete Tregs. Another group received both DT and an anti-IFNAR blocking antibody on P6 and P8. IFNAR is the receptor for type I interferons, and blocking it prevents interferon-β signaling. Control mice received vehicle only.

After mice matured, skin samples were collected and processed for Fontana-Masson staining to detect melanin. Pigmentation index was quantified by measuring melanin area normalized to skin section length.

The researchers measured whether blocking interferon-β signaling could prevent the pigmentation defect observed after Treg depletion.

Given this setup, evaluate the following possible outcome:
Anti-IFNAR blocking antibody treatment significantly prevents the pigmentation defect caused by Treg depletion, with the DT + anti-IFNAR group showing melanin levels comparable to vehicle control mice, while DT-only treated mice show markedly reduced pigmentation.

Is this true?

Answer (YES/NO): NO